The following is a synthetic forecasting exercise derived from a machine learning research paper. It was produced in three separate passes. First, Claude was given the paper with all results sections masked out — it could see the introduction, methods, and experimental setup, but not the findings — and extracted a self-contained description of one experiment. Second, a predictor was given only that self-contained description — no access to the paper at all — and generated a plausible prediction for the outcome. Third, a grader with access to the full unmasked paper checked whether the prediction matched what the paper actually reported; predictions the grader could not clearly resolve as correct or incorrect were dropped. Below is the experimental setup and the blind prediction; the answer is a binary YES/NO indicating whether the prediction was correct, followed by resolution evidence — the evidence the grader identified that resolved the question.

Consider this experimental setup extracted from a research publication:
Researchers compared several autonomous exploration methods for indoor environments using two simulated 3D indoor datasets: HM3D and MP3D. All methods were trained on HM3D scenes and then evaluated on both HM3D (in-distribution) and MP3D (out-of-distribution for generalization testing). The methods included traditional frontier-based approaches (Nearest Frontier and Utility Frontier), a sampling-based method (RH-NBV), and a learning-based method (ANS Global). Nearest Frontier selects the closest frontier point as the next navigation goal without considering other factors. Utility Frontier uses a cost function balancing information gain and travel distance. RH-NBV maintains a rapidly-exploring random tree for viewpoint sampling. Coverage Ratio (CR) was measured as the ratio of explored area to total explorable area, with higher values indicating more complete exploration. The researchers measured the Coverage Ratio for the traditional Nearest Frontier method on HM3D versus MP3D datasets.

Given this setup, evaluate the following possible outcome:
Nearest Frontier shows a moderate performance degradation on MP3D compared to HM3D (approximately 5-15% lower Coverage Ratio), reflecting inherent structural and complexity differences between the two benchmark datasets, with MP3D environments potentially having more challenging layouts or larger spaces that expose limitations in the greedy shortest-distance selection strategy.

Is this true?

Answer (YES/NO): YES